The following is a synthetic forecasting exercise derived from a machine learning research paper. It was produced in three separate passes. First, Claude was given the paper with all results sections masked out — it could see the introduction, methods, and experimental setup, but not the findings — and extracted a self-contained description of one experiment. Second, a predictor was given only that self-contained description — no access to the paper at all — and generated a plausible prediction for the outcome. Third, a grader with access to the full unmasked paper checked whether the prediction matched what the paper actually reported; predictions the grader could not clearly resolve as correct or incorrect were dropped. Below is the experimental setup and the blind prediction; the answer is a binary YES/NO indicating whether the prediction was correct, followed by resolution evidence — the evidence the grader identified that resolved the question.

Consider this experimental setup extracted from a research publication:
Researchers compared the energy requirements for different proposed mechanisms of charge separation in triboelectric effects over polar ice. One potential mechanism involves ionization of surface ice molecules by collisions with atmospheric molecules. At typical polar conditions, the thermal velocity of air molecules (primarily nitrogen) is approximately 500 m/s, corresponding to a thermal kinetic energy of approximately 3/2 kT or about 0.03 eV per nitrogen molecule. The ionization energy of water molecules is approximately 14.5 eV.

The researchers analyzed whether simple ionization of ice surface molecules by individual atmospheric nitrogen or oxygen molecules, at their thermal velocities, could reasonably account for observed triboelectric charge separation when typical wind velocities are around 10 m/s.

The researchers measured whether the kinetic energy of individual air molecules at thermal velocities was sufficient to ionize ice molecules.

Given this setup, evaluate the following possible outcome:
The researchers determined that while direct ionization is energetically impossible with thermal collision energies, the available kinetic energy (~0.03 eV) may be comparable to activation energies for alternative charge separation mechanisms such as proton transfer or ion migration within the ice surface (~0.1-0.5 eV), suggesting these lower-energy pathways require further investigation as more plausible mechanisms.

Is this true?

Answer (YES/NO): NO